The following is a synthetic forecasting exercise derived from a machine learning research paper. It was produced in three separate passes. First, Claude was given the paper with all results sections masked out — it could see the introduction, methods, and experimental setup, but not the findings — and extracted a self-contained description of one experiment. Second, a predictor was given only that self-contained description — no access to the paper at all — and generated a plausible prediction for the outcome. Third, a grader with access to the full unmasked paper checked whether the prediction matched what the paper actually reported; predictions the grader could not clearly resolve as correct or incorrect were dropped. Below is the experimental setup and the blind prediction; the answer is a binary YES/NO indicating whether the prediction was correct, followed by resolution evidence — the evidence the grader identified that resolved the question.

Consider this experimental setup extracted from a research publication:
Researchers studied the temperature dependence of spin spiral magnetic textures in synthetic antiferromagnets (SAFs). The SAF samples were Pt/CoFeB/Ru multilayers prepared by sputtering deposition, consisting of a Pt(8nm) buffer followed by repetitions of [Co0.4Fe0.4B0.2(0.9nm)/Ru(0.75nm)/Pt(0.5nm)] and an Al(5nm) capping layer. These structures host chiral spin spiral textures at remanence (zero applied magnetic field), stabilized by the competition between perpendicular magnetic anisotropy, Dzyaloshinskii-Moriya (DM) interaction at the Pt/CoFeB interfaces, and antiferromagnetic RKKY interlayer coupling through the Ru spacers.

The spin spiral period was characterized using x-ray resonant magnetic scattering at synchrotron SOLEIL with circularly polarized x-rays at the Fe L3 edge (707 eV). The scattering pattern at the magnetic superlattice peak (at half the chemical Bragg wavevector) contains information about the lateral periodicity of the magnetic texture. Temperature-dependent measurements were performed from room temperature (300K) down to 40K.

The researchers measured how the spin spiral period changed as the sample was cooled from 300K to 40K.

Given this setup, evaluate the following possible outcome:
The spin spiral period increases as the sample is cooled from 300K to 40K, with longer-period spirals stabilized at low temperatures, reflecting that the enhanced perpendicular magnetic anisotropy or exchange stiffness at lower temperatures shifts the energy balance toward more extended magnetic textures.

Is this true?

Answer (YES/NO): NO